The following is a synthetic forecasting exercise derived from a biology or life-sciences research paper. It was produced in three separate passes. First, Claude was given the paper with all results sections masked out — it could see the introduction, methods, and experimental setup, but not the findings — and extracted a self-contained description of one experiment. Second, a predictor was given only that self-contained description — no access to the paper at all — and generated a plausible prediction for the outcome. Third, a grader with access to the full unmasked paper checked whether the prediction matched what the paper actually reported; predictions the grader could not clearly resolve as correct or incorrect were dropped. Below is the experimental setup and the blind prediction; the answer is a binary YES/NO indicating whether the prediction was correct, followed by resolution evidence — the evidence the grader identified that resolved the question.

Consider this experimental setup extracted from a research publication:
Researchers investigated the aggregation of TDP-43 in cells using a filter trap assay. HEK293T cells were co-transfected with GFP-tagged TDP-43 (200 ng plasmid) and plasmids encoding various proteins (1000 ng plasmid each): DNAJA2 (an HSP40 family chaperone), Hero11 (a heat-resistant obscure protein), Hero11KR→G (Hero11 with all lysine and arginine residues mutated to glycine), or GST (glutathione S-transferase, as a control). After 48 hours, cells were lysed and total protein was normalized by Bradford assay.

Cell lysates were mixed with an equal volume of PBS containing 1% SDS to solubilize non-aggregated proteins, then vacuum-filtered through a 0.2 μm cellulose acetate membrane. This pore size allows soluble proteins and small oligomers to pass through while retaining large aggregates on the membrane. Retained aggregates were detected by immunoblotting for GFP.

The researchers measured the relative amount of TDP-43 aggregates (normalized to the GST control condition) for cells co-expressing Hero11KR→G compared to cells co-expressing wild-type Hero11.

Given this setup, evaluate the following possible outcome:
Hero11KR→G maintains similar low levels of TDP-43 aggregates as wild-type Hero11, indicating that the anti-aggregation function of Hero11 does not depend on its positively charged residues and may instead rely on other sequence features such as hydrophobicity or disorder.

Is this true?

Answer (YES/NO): NO